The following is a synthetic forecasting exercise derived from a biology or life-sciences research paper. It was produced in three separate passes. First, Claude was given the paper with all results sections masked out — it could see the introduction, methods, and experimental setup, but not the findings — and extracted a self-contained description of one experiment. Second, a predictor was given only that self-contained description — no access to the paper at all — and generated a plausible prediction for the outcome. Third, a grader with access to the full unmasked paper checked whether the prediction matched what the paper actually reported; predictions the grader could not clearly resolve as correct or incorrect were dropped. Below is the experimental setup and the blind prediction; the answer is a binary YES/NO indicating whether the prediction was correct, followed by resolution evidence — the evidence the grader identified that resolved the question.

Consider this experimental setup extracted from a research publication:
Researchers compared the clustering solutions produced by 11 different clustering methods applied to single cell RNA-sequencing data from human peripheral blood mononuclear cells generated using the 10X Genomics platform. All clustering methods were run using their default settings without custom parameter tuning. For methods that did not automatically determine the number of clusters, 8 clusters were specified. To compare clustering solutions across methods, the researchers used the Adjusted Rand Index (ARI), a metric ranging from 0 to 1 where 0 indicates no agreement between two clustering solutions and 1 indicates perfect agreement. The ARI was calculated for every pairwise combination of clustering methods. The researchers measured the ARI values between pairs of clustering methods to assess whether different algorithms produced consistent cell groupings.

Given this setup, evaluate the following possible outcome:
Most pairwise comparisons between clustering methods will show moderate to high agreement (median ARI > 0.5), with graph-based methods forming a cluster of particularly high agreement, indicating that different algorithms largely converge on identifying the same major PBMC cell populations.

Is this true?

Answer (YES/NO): NO